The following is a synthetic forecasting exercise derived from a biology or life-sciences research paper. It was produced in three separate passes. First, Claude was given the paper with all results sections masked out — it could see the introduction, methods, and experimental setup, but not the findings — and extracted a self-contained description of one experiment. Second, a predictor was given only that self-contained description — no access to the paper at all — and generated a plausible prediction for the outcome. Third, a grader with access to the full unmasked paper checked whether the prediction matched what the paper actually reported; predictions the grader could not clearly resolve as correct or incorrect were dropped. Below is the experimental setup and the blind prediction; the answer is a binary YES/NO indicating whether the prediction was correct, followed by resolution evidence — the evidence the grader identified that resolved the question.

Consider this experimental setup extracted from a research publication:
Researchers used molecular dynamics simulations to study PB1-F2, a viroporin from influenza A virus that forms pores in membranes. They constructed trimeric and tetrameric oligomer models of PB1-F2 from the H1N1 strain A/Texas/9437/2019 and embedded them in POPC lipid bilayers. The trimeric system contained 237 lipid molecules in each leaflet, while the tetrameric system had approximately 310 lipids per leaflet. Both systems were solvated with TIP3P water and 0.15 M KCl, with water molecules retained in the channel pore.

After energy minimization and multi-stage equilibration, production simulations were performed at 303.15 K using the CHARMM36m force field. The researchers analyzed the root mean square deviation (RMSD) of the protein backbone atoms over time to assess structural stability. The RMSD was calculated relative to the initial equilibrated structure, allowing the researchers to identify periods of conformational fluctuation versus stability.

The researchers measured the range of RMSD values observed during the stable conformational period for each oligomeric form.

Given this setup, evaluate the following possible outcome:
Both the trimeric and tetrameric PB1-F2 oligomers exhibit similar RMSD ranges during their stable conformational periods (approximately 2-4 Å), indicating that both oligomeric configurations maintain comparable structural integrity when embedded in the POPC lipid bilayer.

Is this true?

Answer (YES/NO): NO